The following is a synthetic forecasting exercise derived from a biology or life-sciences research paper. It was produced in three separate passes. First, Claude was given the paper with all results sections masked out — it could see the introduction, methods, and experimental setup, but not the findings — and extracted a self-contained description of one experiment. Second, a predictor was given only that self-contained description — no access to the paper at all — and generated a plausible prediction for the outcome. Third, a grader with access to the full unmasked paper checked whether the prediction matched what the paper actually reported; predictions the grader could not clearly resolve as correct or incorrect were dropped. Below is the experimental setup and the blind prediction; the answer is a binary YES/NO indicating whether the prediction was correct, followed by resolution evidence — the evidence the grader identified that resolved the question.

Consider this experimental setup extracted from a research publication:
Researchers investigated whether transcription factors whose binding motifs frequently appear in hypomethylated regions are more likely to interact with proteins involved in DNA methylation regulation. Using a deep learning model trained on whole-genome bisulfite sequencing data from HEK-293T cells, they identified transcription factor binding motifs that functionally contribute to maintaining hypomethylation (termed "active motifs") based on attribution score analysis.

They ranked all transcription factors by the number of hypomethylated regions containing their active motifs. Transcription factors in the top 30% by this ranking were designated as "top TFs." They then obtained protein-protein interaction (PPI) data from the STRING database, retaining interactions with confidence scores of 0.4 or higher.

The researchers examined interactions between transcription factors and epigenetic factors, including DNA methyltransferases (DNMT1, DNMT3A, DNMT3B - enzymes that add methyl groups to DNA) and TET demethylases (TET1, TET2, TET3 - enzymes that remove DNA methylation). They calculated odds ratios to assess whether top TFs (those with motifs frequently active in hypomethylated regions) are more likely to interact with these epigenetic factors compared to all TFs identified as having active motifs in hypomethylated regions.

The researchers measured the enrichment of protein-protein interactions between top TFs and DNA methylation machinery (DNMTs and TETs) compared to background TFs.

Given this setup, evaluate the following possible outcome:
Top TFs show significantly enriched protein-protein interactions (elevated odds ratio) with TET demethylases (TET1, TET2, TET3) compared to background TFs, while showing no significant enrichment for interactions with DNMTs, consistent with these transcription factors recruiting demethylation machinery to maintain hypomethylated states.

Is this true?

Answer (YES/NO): NO